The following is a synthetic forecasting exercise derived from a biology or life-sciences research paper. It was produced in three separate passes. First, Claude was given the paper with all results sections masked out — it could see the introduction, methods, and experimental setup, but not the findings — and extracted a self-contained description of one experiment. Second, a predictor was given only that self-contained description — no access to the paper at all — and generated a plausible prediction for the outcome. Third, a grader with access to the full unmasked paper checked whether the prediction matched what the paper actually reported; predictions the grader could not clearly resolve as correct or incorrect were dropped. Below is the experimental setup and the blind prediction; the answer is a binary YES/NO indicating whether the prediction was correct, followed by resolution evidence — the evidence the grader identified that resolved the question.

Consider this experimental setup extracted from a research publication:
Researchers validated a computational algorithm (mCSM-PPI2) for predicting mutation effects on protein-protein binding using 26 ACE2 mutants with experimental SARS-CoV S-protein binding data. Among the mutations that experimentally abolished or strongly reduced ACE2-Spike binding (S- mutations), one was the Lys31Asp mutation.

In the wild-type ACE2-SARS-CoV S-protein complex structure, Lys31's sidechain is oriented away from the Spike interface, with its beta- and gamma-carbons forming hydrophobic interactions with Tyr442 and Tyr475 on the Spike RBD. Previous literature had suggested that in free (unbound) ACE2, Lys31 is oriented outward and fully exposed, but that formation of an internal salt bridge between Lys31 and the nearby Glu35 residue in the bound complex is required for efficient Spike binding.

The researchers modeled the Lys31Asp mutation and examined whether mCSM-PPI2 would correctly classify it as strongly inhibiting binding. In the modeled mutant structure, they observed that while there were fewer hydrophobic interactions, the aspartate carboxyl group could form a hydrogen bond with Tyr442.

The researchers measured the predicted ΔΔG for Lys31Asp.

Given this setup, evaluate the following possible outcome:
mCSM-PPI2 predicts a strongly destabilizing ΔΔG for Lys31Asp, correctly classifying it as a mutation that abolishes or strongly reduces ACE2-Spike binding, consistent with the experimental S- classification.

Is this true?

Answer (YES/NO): NO